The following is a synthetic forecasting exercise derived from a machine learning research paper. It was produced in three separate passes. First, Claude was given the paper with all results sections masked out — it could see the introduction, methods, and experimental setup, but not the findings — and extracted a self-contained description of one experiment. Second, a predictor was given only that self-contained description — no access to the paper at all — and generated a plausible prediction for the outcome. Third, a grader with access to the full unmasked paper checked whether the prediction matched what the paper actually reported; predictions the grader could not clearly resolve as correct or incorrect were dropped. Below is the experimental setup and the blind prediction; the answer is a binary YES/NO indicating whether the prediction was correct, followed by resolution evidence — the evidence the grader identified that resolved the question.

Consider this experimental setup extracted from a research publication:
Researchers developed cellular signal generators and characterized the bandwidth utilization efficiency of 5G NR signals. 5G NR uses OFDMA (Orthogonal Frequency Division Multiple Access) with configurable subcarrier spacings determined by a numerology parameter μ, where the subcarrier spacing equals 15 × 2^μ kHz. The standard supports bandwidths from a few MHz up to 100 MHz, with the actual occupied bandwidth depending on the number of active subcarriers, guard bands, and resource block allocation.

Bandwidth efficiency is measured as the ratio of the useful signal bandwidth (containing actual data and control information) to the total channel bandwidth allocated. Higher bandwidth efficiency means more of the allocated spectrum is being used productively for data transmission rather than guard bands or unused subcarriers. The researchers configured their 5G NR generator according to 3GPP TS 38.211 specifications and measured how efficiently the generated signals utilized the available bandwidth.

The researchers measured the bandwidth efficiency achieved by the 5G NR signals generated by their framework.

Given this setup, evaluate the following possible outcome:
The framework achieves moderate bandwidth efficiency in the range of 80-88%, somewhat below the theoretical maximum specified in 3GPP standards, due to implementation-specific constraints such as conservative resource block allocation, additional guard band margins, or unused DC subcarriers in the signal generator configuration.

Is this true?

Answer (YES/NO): NO